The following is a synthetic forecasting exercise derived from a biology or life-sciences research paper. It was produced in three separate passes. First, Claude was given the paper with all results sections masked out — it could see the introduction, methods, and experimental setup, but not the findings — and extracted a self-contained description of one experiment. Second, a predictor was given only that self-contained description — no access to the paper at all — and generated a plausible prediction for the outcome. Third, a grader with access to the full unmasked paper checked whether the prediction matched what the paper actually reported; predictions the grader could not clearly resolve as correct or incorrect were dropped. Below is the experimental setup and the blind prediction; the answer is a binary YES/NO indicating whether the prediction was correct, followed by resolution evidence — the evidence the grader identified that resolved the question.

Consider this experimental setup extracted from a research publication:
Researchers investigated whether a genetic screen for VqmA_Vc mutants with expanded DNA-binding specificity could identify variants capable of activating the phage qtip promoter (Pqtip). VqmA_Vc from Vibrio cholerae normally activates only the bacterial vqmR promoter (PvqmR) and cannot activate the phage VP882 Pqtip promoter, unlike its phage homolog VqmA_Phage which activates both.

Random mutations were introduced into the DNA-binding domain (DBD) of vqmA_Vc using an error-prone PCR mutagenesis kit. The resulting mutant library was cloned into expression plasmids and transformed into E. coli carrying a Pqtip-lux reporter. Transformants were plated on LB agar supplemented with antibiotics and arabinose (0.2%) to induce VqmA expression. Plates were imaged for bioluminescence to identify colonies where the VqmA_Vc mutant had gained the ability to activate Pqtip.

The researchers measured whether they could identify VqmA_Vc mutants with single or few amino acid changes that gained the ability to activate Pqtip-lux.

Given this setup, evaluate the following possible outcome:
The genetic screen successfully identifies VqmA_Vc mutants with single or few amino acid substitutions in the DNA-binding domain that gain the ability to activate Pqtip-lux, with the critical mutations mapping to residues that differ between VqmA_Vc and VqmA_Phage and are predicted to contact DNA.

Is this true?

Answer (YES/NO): NO